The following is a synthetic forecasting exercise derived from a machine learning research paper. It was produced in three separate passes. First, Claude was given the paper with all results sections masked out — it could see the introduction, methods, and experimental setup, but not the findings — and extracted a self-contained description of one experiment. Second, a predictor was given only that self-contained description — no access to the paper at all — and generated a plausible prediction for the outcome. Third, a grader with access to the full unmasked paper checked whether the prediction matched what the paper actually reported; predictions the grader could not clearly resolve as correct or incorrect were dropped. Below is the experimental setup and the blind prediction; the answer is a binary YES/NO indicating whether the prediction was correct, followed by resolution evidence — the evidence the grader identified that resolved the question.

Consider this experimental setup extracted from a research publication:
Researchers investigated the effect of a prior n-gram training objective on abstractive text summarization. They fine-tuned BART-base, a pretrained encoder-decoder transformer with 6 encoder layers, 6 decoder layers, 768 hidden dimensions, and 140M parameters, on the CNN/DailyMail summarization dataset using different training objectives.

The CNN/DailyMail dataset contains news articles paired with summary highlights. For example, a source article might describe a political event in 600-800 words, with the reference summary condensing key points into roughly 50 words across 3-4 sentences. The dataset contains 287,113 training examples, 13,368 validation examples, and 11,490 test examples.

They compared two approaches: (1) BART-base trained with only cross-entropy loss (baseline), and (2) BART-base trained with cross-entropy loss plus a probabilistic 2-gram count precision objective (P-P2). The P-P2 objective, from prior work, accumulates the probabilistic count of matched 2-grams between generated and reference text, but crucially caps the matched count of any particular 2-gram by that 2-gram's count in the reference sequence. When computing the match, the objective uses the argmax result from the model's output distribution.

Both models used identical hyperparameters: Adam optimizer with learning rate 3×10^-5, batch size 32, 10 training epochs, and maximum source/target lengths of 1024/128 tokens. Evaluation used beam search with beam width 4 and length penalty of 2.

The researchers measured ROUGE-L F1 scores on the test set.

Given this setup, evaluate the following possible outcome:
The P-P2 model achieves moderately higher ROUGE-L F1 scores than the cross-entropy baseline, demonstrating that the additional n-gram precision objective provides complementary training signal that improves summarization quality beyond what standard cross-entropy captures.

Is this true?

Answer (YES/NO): NO